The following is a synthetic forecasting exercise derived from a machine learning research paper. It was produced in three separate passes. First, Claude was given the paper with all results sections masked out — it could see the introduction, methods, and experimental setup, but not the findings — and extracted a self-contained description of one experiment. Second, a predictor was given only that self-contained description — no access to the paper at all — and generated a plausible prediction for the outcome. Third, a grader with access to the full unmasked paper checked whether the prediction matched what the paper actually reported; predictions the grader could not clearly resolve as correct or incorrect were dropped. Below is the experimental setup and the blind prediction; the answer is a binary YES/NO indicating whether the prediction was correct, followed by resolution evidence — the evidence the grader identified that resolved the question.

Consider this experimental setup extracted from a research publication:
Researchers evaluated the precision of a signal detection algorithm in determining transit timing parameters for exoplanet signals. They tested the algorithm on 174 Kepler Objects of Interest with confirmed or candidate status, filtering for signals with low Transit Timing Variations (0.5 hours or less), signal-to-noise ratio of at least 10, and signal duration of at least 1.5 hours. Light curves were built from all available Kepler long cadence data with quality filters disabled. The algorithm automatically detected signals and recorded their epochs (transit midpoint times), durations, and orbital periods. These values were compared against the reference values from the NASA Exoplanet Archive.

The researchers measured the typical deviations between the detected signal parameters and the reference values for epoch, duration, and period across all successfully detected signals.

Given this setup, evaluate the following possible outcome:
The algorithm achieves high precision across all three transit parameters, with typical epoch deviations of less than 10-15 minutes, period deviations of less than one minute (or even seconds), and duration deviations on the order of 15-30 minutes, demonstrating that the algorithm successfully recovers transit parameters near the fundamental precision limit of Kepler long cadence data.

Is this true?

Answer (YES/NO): NO